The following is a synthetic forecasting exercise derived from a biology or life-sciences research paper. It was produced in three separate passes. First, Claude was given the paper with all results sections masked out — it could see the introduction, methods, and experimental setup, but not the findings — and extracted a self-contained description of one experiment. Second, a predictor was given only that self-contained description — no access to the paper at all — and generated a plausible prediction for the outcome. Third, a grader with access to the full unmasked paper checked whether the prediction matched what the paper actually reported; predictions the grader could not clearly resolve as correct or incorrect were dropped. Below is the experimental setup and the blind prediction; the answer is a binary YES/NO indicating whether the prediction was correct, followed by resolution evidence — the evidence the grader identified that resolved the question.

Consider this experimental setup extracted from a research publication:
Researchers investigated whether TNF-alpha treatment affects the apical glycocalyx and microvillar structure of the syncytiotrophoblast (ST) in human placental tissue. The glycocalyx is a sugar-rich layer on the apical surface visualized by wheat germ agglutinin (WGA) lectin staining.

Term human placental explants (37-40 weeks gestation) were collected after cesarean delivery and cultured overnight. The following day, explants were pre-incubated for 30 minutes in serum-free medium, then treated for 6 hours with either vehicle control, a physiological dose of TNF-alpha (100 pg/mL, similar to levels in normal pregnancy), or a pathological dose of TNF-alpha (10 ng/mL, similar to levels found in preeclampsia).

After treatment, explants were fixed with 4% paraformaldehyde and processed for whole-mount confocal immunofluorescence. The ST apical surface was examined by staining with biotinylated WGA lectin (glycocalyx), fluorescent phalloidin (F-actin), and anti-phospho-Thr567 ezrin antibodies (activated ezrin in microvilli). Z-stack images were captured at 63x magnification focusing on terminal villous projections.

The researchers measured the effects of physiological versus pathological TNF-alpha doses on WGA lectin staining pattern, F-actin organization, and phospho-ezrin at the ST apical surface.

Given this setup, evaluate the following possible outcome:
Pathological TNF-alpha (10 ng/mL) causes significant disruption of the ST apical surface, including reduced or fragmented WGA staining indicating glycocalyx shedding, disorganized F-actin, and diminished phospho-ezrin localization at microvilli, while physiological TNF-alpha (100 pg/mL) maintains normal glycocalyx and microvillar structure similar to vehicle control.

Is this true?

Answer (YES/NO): NO